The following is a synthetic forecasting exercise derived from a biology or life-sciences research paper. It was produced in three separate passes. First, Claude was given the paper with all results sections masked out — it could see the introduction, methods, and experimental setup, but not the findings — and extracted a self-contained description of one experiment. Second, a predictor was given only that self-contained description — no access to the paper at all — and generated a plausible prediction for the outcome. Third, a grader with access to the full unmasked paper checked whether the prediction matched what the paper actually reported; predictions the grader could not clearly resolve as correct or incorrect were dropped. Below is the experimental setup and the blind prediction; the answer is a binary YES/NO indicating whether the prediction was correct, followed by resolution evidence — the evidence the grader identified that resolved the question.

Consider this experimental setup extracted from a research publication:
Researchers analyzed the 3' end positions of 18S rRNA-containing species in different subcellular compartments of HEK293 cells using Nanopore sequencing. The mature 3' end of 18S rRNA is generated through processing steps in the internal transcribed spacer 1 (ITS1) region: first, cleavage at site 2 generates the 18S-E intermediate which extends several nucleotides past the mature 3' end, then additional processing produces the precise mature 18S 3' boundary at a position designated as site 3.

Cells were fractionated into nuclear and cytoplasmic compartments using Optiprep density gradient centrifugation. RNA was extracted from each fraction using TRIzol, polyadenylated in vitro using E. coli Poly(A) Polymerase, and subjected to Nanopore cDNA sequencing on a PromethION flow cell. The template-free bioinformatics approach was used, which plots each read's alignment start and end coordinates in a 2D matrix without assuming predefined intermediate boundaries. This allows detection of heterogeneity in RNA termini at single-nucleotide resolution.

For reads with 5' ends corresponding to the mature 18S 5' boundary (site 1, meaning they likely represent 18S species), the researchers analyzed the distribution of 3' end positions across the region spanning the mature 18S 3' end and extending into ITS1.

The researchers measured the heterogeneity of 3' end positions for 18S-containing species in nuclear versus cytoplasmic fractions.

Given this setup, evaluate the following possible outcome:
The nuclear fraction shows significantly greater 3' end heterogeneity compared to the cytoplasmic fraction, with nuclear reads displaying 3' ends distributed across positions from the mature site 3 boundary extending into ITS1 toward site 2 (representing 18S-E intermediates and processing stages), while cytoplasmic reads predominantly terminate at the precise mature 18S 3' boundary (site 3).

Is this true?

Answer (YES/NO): YES